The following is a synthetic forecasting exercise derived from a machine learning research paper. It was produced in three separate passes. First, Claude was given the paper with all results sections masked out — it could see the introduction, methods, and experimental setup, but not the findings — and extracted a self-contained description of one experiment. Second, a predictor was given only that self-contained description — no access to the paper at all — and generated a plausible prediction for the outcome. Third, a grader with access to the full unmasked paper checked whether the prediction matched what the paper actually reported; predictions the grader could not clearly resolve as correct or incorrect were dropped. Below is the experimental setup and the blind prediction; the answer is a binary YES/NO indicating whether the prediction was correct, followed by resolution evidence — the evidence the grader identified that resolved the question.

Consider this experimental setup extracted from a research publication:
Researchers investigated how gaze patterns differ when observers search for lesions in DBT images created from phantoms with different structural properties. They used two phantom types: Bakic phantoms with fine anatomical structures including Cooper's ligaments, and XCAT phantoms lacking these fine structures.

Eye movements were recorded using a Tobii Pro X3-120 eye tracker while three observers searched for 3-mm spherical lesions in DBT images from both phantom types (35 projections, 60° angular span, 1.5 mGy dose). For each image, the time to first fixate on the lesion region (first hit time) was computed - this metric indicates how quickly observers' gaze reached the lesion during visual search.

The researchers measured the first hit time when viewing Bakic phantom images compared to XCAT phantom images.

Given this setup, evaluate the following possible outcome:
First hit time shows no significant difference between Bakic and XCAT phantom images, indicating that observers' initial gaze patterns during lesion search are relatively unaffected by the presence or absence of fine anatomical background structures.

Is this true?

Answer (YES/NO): YES